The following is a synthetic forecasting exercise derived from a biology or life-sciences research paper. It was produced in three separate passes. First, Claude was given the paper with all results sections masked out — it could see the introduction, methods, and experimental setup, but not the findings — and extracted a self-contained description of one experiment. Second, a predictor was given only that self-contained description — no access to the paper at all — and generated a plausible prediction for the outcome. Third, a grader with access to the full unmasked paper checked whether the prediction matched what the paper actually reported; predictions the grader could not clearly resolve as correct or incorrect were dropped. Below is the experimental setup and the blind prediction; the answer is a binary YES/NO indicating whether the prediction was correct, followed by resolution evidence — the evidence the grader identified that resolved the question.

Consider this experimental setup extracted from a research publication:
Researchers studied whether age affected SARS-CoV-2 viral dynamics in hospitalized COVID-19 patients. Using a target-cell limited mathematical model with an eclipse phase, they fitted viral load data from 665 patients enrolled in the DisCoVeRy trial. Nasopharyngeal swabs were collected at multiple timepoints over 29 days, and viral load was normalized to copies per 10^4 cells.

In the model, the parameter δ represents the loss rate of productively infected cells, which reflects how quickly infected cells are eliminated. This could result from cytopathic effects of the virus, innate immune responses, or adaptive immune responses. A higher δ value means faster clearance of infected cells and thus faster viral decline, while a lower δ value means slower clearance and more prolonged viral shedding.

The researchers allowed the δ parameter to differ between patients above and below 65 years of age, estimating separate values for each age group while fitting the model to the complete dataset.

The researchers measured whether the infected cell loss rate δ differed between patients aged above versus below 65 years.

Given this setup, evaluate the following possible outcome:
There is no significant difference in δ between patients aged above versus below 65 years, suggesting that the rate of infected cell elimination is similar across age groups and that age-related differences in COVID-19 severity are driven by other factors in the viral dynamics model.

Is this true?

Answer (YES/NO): NO